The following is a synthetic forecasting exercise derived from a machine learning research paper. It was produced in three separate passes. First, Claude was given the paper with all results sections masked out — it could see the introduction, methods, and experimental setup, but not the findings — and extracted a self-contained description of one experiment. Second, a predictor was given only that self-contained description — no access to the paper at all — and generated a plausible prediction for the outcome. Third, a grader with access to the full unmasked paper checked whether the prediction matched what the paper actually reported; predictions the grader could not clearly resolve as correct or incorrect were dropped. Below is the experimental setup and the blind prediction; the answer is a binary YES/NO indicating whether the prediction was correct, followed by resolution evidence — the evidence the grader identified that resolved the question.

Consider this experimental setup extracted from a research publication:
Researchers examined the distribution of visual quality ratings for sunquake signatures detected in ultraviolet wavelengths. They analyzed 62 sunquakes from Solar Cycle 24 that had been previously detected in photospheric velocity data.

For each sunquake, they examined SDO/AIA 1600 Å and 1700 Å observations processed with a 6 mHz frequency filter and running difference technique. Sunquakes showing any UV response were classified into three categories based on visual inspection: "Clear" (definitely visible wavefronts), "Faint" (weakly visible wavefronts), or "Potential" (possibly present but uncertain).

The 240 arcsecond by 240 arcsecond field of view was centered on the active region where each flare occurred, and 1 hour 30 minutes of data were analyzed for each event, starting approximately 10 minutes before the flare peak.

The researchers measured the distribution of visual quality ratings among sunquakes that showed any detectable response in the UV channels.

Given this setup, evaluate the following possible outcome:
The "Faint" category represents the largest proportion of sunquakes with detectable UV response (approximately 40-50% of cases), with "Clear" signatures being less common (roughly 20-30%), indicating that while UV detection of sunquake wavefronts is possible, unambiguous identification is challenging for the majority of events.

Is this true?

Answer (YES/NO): YES